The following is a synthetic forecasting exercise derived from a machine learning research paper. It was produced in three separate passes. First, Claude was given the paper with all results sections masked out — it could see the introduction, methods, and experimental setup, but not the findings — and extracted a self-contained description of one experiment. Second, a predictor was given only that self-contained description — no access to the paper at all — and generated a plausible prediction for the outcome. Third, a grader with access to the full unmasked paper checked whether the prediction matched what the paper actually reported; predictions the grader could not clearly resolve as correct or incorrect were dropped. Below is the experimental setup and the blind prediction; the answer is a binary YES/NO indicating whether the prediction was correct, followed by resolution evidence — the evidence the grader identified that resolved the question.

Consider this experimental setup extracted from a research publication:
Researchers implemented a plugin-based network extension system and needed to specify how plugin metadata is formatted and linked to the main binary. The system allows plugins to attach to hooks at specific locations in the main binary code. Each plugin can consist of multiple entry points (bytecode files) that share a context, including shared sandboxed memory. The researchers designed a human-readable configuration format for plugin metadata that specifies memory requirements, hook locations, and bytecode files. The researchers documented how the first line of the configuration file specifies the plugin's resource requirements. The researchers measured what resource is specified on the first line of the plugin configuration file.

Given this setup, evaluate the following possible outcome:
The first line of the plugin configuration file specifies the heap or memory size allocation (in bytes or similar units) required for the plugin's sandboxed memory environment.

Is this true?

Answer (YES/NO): YES